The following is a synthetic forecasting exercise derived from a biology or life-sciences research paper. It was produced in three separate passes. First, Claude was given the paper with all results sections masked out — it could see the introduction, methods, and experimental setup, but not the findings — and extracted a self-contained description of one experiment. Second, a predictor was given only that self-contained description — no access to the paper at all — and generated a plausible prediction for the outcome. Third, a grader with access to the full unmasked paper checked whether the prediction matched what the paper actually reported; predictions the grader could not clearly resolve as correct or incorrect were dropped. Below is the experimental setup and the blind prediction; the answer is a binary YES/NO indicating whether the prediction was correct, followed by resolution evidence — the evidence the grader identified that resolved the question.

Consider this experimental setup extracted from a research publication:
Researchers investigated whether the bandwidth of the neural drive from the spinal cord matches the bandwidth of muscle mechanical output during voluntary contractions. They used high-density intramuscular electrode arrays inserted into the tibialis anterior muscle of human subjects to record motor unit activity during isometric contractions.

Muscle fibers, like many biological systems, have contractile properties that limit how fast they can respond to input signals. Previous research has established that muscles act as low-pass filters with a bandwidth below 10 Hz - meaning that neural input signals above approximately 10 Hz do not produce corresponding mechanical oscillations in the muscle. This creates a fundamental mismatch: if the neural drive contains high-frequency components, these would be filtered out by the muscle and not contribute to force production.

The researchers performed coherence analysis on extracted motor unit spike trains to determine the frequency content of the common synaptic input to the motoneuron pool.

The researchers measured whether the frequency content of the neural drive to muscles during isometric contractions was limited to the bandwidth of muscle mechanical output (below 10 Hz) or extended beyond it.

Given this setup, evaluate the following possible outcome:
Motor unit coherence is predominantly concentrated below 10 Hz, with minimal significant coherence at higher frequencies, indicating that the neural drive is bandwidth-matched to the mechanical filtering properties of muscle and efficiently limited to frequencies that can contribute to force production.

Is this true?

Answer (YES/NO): NO